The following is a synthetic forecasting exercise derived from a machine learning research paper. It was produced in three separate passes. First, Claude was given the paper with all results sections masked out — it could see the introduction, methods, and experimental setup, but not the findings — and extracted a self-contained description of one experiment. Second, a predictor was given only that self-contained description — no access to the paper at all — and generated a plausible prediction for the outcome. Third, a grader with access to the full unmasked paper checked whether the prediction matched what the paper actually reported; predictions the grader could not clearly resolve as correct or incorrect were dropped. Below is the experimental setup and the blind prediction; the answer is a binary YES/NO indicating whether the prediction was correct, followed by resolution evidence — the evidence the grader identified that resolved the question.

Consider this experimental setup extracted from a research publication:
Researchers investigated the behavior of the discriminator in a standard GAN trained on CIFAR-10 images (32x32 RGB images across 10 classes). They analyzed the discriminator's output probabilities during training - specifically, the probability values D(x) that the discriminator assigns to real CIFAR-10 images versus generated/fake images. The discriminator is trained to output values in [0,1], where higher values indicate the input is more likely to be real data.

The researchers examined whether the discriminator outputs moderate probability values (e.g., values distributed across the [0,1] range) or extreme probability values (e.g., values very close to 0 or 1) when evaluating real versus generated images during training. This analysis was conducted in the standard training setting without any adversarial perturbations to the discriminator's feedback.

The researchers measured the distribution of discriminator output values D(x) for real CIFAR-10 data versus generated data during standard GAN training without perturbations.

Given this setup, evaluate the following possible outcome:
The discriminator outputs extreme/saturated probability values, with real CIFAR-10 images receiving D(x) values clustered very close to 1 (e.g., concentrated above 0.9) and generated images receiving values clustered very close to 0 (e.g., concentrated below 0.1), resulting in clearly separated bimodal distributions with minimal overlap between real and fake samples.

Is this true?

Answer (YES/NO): YES